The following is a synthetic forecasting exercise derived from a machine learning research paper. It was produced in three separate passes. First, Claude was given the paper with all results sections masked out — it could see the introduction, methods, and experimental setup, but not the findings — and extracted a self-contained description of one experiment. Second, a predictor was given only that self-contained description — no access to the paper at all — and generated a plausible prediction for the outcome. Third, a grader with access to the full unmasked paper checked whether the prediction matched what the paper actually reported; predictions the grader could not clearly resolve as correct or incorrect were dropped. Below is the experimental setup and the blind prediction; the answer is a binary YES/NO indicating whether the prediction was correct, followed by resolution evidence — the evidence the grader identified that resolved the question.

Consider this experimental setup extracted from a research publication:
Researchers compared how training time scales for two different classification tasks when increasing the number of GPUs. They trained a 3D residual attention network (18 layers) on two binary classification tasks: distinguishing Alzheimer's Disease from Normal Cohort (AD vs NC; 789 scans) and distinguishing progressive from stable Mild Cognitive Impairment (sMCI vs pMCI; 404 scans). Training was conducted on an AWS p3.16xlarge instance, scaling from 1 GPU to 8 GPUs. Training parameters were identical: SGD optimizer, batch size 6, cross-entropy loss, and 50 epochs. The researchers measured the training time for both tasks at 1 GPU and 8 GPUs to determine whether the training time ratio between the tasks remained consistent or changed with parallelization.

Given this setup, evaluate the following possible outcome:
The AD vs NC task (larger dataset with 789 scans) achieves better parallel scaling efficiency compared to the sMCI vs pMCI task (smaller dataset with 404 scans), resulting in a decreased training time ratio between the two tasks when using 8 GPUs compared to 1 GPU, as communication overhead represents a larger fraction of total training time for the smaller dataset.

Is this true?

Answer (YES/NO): NO